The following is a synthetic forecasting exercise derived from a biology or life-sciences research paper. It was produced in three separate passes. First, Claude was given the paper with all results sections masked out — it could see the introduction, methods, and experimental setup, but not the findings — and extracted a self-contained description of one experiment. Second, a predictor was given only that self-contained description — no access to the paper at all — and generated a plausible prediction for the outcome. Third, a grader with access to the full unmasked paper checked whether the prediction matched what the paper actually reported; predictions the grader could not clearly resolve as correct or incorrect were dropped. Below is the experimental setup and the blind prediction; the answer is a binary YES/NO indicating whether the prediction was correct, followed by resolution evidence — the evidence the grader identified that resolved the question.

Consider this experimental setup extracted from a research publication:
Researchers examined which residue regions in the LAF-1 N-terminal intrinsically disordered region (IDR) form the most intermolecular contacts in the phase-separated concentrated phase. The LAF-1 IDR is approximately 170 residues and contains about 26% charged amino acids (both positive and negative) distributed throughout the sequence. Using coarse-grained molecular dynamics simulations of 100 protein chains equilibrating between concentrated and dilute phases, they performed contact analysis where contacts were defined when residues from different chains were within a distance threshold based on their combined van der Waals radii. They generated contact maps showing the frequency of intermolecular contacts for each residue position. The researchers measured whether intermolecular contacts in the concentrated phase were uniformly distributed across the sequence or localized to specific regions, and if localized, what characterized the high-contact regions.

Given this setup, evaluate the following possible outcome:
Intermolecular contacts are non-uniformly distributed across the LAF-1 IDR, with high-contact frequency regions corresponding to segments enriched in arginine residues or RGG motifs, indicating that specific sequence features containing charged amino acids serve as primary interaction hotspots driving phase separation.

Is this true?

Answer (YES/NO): NO